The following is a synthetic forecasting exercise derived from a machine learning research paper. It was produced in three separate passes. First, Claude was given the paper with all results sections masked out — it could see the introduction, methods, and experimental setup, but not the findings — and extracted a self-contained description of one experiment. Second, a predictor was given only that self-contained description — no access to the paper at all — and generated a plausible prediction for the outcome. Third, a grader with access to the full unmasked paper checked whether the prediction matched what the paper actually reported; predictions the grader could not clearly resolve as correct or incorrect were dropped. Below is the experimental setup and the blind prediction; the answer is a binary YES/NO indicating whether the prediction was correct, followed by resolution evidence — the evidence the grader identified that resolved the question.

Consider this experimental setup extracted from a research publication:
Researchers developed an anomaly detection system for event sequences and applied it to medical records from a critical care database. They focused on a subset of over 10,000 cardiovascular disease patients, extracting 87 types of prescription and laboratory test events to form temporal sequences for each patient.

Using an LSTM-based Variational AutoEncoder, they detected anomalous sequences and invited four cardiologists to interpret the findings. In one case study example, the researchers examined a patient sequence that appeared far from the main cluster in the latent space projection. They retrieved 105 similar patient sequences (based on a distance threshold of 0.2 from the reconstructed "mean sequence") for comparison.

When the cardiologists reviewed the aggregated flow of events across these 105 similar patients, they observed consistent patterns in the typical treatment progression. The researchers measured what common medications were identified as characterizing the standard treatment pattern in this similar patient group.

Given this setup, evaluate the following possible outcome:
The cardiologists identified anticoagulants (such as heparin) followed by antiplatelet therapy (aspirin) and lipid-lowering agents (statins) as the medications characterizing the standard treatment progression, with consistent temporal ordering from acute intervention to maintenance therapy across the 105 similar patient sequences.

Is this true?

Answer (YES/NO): NO